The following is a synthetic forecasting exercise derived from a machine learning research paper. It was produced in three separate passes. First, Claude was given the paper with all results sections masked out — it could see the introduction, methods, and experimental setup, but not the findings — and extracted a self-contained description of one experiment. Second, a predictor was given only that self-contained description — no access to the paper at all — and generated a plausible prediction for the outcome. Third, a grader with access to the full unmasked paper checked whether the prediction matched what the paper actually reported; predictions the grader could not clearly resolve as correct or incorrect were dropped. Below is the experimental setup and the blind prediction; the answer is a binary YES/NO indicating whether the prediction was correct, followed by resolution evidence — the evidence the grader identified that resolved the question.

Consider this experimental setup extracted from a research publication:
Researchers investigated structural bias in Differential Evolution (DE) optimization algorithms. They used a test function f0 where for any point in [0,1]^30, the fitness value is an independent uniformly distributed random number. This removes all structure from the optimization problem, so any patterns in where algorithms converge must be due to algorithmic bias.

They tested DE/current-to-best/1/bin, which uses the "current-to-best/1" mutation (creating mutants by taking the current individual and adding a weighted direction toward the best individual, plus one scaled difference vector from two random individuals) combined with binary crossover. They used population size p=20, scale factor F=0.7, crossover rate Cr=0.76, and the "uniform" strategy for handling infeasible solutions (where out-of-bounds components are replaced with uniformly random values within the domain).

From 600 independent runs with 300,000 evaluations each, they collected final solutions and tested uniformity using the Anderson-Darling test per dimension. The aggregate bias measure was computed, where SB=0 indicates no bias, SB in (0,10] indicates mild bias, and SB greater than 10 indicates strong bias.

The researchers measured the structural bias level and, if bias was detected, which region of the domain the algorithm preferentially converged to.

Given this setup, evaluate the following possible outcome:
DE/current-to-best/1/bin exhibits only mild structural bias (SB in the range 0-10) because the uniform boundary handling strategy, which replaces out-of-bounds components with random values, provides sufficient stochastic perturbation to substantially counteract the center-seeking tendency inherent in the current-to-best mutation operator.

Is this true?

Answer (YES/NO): YES